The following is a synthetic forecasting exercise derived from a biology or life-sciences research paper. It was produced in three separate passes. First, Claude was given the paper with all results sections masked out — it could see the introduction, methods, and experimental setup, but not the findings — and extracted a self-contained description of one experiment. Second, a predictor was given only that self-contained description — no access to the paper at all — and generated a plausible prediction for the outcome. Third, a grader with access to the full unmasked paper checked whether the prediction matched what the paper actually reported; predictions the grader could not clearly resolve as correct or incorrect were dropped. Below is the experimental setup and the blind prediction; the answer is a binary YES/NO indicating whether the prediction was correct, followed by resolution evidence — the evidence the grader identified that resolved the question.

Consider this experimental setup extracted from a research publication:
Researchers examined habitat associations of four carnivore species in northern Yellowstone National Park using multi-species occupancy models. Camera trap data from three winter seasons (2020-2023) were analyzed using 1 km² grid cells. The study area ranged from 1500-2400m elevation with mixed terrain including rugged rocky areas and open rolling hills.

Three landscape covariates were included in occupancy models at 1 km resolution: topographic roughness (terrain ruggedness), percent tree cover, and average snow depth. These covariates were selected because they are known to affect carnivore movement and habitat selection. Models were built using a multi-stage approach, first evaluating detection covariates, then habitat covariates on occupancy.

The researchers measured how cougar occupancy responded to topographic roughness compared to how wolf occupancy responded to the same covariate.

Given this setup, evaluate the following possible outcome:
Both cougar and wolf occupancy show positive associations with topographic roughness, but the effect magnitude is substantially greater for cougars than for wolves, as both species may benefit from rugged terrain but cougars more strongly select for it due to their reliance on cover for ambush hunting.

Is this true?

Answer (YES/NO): NO